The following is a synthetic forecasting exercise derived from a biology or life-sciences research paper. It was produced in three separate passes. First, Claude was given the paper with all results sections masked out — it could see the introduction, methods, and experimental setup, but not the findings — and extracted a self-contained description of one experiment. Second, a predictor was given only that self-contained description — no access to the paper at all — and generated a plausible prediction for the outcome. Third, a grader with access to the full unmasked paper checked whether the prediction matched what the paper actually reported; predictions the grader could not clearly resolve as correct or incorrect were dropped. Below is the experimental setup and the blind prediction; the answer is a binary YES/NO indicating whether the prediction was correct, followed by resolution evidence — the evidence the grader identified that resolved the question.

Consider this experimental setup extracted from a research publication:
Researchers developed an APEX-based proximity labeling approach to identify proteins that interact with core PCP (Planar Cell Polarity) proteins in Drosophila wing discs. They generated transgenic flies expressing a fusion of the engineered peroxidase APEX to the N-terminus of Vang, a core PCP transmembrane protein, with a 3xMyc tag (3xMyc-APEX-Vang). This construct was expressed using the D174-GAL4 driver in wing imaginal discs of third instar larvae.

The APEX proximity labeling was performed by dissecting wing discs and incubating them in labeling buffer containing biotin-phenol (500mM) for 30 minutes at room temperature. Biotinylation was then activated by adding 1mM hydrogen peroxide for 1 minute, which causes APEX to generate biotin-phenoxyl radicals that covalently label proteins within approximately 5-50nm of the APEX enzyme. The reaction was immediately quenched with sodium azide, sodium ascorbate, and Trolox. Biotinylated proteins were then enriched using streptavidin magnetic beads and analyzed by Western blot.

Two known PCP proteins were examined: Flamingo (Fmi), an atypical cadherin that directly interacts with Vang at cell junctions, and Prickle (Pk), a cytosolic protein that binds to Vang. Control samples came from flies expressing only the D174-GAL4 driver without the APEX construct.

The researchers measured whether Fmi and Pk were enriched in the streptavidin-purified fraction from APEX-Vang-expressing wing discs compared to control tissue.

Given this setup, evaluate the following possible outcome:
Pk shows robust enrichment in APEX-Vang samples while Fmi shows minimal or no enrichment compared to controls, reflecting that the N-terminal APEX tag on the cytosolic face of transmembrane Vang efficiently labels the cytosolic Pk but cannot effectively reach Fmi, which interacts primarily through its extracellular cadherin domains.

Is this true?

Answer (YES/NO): NO